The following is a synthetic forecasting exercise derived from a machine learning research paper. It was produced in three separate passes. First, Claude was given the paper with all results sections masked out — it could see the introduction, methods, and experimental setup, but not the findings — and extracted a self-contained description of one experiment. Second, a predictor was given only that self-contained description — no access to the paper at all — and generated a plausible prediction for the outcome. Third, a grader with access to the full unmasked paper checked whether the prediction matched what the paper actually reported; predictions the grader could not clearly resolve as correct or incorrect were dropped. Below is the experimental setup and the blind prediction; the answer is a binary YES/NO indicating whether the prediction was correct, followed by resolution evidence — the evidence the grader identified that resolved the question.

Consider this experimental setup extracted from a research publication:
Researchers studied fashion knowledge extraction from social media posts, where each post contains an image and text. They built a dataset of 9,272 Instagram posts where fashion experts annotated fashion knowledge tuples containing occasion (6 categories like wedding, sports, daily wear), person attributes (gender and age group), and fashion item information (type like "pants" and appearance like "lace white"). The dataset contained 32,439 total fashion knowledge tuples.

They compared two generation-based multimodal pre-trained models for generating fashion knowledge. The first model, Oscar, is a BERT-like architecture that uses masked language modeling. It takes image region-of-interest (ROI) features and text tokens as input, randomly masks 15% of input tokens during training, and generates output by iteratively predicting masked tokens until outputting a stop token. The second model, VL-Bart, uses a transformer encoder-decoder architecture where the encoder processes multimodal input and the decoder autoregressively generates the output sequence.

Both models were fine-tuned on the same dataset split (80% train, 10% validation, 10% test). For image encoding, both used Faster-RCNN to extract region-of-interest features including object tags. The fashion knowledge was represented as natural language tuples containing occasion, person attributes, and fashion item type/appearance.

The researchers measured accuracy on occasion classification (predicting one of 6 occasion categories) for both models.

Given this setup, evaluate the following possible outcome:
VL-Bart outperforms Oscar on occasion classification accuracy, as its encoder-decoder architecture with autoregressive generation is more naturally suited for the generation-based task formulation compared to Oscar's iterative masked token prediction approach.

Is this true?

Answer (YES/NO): NO